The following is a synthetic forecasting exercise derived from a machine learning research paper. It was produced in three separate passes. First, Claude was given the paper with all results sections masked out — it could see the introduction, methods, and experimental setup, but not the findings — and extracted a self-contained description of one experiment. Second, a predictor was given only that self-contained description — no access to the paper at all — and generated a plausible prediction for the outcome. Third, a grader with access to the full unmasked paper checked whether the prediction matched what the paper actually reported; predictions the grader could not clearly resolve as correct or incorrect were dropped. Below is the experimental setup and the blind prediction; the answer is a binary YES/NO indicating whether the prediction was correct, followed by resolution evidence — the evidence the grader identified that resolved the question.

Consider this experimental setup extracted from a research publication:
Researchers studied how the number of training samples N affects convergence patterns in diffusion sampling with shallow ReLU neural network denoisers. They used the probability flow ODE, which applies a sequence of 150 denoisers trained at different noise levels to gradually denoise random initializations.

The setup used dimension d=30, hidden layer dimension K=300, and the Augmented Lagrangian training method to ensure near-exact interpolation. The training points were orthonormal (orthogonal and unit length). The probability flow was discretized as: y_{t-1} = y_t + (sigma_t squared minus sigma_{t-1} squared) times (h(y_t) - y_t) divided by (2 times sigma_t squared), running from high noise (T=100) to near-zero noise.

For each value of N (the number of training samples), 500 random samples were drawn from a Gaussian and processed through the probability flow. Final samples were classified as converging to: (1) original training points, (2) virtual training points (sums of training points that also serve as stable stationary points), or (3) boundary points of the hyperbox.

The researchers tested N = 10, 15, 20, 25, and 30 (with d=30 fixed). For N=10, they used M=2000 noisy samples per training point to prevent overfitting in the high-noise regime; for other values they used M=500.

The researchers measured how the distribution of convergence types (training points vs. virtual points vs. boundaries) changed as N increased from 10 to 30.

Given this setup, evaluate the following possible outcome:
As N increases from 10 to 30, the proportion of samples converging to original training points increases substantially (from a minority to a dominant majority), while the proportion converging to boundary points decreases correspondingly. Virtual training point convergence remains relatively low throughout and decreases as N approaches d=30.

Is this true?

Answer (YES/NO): NO